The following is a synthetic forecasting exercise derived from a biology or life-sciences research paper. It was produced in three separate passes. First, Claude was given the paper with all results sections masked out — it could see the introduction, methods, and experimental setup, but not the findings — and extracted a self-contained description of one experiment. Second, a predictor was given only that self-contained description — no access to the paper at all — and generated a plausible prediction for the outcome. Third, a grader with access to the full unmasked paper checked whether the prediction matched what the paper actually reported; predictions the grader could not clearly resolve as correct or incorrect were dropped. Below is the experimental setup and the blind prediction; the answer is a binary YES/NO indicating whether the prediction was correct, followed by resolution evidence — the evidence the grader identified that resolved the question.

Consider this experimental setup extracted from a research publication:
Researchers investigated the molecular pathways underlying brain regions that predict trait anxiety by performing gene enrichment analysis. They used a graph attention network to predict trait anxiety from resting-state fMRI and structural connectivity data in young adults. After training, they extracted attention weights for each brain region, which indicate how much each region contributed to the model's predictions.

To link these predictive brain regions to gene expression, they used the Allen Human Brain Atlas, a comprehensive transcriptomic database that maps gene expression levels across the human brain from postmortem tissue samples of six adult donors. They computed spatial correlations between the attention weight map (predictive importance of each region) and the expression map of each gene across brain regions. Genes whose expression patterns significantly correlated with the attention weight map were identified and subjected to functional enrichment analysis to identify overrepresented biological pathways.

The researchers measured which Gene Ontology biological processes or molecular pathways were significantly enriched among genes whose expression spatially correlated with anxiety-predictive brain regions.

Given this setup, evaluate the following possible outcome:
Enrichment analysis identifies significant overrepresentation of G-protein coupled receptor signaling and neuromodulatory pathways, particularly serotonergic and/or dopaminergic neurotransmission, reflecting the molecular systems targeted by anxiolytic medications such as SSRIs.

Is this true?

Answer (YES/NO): NO